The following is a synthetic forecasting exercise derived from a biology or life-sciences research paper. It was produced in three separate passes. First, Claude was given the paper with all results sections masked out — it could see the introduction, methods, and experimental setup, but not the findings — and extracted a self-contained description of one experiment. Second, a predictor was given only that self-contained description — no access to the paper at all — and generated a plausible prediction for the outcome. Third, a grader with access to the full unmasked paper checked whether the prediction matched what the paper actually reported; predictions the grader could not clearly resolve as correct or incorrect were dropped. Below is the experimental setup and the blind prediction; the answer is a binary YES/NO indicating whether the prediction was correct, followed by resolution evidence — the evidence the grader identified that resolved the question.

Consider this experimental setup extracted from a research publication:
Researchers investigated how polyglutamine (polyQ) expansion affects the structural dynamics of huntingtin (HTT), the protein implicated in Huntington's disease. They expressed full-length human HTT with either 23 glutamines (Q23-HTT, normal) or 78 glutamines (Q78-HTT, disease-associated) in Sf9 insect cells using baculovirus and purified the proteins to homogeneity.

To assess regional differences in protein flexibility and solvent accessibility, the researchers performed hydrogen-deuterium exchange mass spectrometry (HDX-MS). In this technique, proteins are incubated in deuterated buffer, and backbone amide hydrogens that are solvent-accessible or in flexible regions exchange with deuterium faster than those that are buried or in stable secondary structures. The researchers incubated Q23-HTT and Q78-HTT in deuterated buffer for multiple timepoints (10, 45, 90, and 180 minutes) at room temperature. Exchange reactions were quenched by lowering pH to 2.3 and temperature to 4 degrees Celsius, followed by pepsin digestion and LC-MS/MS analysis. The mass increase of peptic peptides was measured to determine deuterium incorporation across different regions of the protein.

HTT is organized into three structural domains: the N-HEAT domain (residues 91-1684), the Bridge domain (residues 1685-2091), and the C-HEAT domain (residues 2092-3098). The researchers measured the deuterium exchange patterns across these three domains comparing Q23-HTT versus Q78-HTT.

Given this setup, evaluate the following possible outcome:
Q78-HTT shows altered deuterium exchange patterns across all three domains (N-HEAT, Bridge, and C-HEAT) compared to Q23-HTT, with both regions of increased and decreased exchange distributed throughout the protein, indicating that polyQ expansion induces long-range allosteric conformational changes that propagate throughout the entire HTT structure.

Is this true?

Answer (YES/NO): NO